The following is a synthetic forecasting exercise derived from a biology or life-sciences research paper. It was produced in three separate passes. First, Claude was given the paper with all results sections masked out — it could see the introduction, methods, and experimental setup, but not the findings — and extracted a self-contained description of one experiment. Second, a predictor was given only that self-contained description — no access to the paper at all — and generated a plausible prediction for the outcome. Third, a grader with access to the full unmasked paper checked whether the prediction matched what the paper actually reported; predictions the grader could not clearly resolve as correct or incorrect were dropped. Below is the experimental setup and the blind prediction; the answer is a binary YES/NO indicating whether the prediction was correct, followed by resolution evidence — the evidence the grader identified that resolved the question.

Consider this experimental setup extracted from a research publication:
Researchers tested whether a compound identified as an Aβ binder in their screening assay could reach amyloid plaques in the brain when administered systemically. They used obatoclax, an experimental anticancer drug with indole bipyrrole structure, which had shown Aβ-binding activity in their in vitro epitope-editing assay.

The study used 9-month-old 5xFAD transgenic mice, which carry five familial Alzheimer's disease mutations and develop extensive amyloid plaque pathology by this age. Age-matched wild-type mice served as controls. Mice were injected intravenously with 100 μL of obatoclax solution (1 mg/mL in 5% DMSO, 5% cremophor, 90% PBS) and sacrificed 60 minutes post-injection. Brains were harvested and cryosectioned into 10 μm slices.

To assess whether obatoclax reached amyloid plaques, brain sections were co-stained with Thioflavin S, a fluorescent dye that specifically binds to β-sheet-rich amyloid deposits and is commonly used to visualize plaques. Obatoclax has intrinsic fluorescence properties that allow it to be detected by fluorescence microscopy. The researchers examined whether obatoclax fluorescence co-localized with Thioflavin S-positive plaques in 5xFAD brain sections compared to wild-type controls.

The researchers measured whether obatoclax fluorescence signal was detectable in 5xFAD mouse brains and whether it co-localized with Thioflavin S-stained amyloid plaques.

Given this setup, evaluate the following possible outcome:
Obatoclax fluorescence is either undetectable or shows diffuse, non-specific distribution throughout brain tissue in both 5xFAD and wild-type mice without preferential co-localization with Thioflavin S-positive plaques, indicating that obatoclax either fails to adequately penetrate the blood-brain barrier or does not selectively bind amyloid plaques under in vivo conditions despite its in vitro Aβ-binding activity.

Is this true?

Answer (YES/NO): NO